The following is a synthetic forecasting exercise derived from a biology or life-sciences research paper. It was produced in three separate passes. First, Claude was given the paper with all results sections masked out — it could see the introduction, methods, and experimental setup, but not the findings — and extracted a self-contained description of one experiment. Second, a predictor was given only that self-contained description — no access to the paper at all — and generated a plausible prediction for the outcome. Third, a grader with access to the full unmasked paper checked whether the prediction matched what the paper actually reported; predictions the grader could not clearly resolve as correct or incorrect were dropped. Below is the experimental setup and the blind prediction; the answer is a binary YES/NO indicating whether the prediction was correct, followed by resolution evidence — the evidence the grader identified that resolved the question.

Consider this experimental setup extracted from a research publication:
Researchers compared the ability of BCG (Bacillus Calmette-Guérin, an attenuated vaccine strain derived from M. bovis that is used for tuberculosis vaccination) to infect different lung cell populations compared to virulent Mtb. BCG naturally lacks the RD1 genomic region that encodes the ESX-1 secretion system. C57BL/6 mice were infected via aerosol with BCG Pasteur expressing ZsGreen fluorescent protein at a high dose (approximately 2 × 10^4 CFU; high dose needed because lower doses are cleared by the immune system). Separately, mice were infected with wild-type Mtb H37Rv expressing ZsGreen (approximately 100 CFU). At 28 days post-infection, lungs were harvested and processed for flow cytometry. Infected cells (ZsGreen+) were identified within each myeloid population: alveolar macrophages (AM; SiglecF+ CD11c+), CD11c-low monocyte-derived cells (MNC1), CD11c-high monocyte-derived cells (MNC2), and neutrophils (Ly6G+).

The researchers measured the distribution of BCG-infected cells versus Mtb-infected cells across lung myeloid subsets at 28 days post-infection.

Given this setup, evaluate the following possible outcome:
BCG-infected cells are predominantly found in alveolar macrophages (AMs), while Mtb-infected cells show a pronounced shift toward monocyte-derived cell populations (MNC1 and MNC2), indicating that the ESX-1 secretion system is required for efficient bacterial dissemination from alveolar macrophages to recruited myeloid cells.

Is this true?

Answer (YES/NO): YES